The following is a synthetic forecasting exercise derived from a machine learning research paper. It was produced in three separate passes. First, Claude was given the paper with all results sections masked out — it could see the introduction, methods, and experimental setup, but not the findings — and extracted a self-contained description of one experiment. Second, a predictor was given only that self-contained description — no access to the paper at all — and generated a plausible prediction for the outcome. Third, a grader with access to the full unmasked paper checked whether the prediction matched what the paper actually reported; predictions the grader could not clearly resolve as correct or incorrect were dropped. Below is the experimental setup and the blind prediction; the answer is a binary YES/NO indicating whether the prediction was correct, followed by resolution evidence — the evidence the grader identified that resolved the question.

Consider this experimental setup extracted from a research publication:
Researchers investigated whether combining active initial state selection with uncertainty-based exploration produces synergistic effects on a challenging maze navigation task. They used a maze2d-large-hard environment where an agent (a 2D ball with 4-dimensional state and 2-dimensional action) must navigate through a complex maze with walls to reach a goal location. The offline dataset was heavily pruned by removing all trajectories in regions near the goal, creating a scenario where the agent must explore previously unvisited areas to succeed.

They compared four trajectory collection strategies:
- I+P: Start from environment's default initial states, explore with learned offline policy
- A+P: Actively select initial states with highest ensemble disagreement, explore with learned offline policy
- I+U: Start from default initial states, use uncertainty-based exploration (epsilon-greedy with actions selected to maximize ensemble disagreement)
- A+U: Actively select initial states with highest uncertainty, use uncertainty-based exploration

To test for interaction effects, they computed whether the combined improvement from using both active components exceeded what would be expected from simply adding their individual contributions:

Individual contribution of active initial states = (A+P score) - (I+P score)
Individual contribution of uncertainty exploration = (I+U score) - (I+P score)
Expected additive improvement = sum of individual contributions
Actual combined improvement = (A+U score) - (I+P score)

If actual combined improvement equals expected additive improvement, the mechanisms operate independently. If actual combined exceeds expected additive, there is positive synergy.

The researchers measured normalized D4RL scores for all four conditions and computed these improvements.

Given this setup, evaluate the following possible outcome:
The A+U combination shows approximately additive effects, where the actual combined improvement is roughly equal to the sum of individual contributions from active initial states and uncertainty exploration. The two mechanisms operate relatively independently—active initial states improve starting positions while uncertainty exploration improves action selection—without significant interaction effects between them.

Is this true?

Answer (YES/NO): NO